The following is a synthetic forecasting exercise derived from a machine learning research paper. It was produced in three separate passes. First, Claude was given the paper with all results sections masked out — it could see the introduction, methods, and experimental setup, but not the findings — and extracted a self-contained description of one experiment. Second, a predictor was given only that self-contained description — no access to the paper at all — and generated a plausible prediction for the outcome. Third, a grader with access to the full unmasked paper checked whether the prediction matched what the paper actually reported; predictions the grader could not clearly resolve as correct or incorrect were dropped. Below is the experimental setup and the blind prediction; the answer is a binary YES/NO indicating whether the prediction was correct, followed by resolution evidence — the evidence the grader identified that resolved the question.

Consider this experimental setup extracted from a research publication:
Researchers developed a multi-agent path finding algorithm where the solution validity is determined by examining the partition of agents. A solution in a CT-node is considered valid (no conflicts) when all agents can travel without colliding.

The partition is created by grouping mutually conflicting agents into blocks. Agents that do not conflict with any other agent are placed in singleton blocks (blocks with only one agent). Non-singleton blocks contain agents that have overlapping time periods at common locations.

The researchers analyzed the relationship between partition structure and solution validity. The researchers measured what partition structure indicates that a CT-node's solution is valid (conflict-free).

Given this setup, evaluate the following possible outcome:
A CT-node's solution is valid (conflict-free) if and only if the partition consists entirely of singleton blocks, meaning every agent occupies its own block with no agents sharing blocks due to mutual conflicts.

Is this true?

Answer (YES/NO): YES